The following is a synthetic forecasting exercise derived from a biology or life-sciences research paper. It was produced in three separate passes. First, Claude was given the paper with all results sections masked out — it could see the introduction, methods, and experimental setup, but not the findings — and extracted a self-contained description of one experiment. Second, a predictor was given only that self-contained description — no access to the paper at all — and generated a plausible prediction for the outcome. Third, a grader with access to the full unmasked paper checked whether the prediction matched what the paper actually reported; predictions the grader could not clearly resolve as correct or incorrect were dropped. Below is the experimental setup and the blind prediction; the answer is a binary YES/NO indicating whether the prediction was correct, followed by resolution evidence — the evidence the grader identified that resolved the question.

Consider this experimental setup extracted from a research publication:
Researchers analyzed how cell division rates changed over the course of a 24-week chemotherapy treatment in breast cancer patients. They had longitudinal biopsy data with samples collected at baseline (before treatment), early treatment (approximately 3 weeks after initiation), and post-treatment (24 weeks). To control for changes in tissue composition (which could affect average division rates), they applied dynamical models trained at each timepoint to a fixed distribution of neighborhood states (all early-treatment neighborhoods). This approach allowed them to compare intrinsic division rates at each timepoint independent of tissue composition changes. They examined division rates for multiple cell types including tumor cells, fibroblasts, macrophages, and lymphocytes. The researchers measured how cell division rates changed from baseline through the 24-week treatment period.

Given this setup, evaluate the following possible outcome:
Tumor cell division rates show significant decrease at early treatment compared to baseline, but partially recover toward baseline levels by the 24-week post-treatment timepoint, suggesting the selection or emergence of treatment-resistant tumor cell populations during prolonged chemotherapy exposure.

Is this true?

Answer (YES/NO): NO